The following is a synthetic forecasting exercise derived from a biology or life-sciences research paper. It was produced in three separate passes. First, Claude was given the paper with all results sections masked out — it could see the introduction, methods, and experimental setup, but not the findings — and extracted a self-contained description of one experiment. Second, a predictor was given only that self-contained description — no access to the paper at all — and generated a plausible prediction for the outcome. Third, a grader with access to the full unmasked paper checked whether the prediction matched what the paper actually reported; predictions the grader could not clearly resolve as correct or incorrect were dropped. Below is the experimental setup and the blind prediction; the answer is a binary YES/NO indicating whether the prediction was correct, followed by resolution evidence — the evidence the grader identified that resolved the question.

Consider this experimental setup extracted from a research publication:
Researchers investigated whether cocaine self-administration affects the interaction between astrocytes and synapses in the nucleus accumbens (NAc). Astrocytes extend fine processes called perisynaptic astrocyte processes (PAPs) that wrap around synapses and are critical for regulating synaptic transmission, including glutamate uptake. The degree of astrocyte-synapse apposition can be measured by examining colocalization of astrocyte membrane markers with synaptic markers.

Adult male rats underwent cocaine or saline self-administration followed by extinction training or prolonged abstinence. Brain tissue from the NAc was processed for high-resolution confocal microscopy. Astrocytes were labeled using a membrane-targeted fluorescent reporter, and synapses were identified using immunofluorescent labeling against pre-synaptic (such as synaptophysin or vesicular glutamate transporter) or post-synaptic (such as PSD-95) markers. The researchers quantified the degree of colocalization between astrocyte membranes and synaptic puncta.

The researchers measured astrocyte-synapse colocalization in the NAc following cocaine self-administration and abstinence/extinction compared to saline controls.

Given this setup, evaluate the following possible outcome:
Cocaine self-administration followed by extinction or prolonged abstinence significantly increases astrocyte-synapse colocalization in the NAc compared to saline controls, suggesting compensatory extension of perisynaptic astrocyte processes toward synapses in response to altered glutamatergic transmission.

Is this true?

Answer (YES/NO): NO